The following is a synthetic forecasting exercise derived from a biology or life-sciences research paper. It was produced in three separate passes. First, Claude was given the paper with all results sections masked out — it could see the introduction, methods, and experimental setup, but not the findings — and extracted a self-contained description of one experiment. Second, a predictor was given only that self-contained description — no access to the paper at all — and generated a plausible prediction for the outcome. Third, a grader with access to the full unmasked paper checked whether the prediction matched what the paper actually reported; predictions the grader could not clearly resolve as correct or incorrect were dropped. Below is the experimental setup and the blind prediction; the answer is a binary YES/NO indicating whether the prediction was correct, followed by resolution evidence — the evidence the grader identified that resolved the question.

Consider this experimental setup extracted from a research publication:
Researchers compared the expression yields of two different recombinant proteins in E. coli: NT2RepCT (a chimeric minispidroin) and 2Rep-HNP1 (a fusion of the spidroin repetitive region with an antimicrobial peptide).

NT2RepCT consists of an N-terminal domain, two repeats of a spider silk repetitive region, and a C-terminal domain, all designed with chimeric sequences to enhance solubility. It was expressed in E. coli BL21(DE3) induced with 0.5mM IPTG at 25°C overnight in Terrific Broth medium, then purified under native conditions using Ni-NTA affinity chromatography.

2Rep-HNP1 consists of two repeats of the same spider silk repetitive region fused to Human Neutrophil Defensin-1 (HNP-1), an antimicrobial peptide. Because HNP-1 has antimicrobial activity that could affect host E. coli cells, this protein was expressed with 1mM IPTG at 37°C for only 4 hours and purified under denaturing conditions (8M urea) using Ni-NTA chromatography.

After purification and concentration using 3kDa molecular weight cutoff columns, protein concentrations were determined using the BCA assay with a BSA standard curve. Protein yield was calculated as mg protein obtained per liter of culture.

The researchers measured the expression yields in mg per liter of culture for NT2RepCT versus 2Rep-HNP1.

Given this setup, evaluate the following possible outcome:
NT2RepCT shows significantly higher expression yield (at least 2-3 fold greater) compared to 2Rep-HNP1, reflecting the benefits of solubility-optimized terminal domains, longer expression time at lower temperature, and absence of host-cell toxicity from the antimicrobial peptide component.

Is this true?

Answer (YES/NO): YES